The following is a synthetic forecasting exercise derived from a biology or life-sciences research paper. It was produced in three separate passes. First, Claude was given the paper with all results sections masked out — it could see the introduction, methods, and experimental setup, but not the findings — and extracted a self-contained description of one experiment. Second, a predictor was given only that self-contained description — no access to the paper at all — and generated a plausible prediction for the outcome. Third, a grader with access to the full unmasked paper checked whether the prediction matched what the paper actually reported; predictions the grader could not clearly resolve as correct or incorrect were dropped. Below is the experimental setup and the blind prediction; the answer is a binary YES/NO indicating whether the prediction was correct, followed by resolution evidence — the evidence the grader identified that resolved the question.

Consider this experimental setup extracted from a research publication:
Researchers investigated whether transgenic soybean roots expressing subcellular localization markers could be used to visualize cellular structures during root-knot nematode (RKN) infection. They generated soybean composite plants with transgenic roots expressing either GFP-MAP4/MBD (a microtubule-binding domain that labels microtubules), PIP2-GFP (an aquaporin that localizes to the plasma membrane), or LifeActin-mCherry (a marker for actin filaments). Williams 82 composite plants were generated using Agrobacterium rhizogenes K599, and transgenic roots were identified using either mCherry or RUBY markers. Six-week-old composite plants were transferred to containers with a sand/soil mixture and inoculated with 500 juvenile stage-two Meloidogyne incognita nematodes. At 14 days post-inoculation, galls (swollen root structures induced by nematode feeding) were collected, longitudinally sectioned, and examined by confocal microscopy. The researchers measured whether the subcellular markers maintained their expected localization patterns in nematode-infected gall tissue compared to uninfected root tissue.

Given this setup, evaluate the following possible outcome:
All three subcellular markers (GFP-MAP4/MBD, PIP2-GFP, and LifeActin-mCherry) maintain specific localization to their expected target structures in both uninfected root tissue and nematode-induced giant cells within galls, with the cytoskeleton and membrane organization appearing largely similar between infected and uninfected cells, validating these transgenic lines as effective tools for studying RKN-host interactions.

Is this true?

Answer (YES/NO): NO